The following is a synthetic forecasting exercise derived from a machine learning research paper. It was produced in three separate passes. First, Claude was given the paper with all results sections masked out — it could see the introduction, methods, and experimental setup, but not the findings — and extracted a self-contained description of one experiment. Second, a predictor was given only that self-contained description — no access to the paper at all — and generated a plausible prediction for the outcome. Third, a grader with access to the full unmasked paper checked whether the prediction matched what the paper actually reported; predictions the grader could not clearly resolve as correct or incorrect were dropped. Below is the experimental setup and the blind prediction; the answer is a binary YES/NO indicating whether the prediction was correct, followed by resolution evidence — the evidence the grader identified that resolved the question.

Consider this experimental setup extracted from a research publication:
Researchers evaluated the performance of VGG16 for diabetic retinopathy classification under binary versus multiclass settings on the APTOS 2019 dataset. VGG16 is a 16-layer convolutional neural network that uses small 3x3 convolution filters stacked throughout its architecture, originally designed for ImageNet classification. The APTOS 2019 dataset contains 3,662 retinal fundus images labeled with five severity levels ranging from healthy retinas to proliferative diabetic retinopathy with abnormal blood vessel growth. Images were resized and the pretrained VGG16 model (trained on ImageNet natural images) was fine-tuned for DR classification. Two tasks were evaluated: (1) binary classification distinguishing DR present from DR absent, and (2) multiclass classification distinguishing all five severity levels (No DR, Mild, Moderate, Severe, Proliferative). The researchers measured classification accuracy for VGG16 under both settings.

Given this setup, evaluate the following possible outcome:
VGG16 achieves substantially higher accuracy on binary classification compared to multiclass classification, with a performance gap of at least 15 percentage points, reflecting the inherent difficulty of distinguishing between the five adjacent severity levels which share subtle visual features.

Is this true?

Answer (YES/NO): YES